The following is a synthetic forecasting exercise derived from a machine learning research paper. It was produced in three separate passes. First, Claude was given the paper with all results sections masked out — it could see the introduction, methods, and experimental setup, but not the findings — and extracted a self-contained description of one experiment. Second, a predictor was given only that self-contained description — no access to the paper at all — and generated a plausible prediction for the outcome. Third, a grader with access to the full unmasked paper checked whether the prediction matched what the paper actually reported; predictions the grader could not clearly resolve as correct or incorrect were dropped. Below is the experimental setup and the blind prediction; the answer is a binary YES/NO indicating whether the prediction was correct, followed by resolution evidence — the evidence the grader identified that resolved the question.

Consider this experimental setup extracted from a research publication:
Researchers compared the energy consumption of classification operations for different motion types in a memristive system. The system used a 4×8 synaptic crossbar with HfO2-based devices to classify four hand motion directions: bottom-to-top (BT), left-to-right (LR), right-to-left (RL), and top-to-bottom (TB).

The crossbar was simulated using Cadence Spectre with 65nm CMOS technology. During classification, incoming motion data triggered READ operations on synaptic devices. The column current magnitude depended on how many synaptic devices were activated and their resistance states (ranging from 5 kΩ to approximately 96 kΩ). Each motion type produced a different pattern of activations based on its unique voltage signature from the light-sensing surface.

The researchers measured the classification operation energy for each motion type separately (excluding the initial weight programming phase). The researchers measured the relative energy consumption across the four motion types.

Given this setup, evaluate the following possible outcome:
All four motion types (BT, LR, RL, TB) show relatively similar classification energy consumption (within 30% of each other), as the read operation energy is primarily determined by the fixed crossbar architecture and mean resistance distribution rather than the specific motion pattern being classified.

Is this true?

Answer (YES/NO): NO